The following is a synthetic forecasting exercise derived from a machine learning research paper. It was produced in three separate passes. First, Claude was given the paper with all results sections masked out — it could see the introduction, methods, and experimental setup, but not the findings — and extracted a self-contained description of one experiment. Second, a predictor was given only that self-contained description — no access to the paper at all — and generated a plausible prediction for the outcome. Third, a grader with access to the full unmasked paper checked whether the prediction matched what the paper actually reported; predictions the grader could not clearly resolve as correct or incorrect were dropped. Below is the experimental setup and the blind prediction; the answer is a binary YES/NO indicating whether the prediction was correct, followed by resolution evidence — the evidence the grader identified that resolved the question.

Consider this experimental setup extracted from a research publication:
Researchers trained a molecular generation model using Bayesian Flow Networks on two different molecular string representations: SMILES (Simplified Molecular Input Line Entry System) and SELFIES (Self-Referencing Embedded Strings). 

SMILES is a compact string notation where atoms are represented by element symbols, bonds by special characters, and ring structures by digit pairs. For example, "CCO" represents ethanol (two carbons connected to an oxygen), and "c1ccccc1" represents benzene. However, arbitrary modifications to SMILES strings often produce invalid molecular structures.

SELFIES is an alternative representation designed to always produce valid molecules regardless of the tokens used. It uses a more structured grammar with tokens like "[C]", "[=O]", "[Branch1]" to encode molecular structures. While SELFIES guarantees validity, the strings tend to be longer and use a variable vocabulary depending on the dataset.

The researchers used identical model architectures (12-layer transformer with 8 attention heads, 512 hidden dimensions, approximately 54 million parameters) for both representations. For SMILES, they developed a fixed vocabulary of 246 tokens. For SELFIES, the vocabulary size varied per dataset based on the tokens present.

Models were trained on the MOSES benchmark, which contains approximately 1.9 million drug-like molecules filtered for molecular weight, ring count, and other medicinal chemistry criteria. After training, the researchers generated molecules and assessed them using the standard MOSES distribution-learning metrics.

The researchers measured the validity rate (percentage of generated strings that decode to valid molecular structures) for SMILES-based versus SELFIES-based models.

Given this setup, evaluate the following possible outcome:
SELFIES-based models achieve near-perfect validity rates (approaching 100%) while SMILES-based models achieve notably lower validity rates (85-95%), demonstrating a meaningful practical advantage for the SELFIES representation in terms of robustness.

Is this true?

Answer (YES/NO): NO